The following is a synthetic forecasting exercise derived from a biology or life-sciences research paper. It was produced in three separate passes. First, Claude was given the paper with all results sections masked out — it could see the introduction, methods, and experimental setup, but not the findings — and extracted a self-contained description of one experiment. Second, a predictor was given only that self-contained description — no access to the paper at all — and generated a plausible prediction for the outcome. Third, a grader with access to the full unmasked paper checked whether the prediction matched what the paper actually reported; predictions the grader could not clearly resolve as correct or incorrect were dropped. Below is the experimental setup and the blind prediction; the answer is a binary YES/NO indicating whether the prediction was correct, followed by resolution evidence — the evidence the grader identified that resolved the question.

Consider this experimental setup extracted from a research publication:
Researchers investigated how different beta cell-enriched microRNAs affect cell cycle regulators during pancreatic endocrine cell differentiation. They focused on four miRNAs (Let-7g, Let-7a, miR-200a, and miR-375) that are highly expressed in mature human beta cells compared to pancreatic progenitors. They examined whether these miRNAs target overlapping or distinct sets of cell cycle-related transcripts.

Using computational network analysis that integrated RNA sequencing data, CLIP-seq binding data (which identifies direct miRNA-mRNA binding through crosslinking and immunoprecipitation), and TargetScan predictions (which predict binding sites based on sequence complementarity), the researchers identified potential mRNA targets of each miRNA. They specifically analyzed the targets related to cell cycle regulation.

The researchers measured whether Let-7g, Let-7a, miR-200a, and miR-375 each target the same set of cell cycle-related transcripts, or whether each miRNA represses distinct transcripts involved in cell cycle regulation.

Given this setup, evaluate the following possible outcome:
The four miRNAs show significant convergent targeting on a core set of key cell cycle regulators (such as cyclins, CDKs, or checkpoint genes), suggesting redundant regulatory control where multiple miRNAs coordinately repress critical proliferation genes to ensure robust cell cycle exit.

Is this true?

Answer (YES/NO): NO